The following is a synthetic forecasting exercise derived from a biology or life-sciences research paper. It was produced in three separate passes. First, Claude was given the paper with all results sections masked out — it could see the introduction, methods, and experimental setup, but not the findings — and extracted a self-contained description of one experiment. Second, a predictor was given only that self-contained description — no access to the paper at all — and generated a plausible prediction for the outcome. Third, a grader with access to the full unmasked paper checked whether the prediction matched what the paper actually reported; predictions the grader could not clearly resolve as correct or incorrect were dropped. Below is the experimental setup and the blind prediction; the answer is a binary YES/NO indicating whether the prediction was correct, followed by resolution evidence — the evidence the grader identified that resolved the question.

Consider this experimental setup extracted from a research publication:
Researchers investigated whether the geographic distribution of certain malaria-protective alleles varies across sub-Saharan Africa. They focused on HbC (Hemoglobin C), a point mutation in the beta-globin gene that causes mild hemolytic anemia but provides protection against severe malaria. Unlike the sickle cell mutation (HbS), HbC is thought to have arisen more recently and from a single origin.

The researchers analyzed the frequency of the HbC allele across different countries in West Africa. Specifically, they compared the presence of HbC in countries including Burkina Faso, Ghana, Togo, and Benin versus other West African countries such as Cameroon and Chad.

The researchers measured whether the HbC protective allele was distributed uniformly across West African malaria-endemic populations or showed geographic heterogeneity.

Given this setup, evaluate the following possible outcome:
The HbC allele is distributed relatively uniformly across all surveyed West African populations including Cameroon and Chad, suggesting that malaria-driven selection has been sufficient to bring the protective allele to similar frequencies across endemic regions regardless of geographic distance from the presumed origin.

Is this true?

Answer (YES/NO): NO